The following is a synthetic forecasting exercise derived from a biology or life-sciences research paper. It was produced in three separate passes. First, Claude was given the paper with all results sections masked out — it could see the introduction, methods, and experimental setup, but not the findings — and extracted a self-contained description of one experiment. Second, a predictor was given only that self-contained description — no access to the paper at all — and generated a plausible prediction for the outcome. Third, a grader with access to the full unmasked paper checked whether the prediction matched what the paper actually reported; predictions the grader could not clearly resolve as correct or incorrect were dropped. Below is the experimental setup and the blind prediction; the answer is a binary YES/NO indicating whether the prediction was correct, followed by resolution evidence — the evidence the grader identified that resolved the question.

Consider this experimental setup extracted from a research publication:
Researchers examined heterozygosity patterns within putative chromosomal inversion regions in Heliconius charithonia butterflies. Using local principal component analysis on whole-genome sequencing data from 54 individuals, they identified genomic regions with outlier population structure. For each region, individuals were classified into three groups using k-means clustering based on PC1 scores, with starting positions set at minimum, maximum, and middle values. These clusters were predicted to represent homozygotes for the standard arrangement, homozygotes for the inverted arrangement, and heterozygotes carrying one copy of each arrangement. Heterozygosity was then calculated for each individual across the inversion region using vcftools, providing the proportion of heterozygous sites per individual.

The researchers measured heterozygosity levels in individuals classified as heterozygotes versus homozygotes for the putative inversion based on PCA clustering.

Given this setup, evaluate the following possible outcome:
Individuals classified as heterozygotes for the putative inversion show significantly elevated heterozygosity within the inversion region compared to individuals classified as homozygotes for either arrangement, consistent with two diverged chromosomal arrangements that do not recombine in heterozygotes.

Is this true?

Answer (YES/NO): YES